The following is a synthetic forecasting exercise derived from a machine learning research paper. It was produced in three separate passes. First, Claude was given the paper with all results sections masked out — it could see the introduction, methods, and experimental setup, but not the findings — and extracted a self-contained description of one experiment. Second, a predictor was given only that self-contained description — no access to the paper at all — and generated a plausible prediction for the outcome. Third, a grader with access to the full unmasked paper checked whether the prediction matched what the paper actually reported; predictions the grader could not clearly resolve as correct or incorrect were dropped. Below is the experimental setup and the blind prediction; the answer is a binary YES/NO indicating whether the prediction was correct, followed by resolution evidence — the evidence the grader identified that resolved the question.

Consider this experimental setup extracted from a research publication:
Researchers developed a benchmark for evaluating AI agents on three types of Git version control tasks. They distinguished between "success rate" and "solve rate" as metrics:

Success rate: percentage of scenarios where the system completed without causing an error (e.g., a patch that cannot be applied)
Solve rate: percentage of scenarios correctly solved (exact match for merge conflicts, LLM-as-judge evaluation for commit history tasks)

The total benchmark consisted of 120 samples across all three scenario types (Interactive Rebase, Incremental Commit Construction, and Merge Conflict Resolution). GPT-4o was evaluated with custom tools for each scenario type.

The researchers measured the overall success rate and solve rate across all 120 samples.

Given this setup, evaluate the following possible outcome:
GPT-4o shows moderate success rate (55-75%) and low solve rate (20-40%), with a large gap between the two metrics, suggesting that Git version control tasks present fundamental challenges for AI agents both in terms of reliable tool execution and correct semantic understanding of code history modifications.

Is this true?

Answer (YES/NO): NO